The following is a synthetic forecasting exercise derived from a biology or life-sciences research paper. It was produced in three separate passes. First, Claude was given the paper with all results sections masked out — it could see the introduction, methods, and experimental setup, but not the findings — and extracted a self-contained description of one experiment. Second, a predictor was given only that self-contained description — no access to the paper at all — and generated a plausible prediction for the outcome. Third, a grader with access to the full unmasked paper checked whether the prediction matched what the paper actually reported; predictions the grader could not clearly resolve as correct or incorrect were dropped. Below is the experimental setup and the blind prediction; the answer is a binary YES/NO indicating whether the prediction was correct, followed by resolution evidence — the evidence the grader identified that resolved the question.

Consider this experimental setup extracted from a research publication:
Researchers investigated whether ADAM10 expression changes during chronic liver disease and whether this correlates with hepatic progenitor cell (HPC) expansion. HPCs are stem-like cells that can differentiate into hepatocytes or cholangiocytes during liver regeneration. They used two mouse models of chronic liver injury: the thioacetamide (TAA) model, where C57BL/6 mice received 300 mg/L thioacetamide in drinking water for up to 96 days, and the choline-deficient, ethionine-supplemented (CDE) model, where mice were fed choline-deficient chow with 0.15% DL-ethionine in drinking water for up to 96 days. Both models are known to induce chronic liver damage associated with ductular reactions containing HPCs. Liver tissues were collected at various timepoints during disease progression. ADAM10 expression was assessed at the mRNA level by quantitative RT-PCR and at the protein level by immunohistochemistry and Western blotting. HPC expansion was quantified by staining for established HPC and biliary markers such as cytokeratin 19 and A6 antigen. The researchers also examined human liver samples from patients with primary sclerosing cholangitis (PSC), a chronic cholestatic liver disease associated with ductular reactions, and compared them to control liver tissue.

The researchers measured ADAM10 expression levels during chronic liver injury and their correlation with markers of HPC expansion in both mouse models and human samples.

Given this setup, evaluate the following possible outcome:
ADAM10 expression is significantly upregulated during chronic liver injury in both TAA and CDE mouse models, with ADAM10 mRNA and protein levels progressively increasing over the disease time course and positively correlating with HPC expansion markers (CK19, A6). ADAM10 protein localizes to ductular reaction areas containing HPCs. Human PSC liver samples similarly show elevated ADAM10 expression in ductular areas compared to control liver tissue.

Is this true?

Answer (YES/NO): NO